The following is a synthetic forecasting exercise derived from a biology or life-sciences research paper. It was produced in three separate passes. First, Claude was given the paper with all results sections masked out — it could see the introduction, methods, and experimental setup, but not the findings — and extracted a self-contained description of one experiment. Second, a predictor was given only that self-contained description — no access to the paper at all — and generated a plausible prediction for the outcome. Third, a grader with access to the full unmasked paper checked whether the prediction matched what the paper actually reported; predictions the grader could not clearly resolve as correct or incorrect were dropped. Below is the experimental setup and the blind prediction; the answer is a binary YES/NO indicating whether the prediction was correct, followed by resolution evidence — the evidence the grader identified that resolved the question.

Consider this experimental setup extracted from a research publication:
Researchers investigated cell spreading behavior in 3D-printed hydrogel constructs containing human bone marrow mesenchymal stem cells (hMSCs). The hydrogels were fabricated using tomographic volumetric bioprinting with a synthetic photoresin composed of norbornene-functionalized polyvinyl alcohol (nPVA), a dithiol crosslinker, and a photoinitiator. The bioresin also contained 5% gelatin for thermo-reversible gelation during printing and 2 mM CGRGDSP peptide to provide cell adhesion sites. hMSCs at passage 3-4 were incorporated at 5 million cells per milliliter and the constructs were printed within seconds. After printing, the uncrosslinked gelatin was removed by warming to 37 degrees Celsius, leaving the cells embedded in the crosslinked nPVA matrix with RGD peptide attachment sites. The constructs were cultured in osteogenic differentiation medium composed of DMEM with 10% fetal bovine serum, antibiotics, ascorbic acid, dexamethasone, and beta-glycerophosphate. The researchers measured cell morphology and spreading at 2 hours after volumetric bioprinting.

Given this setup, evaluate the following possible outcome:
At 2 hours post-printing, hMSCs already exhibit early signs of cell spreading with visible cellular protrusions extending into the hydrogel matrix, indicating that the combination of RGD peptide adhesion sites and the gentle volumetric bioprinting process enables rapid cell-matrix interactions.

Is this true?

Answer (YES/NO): YES